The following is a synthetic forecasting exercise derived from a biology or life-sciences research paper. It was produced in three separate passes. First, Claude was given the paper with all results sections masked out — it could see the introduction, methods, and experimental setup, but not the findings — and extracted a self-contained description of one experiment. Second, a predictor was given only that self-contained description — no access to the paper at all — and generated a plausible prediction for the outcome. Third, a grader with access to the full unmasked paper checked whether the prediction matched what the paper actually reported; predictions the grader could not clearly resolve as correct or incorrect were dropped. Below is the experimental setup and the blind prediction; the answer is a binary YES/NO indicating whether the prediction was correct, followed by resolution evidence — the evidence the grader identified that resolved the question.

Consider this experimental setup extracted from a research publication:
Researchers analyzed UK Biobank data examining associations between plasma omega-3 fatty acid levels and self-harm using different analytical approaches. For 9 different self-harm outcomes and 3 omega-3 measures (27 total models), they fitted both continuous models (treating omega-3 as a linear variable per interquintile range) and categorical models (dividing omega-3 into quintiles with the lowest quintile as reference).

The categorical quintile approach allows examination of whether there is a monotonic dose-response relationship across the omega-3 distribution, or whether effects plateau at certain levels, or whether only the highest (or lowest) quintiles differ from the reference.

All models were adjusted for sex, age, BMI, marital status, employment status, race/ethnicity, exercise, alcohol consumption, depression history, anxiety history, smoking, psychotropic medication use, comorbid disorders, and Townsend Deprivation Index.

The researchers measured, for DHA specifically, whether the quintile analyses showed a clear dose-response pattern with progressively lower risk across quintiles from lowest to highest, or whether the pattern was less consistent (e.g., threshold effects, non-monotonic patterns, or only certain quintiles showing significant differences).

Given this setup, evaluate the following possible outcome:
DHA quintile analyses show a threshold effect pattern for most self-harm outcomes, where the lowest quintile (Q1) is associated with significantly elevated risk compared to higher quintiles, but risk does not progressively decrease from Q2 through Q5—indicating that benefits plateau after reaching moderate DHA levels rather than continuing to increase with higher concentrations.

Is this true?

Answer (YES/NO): NO